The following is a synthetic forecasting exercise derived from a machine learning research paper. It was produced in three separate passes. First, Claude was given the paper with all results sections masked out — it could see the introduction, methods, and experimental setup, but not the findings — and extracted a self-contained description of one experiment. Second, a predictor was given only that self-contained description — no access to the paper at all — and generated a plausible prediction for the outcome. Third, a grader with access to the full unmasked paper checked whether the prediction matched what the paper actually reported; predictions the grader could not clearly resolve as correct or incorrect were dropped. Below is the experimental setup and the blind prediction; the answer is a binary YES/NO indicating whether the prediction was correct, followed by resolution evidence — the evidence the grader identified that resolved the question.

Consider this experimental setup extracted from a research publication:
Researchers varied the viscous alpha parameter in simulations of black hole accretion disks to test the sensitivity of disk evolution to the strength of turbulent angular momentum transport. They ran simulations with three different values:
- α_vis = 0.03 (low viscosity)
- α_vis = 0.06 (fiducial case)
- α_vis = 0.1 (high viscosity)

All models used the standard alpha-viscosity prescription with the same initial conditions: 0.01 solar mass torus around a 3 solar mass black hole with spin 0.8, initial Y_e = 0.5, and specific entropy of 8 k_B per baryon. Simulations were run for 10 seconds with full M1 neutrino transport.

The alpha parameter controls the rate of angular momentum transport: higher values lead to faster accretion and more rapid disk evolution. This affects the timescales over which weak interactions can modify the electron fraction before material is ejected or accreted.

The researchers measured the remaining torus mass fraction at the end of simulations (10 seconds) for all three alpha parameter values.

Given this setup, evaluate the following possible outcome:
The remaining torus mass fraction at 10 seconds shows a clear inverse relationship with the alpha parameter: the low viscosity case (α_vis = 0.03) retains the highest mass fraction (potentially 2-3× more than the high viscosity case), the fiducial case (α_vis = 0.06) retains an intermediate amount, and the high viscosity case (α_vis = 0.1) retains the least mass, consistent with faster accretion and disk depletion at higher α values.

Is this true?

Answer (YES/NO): NO